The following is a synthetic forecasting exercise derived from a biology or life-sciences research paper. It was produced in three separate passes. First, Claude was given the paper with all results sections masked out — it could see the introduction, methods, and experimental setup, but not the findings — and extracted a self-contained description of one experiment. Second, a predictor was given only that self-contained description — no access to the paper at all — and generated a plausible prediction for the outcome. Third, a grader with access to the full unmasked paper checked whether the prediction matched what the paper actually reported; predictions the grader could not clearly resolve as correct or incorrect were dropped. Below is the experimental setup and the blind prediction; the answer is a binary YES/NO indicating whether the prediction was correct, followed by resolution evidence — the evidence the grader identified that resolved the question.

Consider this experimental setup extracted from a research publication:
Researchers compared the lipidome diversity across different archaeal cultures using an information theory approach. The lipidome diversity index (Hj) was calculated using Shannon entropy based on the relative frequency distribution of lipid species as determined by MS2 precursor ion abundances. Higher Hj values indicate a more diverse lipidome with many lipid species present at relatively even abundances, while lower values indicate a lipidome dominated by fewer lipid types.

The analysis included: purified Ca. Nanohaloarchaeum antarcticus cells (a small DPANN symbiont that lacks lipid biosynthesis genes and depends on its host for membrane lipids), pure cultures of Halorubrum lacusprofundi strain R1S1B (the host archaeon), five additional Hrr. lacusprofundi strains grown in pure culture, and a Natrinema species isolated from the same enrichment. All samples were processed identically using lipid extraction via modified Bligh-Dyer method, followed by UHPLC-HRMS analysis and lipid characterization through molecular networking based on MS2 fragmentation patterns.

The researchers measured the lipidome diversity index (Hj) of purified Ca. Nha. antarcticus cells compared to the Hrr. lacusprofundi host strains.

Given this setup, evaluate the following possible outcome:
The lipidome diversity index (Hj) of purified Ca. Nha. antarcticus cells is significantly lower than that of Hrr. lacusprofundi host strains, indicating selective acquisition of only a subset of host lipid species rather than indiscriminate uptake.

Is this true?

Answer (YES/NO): YES